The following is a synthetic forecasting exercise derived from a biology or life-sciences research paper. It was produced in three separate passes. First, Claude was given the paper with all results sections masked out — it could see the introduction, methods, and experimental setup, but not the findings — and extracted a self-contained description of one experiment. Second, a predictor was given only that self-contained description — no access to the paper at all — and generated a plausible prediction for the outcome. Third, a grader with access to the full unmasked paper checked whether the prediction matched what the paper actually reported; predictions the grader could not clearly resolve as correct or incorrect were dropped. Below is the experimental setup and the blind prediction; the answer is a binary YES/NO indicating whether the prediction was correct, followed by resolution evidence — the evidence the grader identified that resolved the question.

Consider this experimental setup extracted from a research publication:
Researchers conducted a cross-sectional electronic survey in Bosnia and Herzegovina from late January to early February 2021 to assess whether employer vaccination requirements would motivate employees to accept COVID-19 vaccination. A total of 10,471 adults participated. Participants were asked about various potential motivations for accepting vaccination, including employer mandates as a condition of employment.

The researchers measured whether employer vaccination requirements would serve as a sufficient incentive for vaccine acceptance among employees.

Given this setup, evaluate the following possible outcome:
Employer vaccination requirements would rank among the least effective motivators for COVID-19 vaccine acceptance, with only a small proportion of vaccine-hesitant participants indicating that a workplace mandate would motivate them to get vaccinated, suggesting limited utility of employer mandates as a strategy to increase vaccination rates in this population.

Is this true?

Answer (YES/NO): YES